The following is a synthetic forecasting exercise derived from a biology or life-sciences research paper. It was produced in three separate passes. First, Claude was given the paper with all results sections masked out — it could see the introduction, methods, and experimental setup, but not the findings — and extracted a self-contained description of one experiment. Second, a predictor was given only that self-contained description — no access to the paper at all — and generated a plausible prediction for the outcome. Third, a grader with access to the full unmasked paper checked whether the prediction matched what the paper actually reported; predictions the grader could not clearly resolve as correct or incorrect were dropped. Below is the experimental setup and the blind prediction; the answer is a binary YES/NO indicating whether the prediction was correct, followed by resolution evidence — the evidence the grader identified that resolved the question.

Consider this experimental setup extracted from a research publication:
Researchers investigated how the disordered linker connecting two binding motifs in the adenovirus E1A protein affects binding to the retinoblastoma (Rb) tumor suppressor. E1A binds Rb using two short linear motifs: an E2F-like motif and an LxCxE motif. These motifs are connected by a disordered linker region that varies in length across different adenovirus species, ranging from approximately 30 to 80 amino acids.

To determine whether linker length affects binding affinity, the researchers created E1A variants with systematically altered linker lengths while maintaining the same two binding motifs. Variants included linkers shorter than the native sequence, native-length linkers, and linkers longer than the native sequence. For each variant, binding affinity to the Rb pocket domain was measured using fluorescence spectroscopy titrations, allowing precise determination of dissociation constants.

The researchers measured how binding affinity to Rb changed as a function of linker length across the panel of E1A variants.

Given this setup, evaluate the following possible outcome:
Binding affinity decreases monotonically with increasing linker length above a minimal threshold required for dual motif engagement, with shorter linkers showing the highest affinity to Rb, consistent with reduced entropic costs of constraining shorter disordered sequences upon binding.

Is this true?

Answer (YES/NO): NO